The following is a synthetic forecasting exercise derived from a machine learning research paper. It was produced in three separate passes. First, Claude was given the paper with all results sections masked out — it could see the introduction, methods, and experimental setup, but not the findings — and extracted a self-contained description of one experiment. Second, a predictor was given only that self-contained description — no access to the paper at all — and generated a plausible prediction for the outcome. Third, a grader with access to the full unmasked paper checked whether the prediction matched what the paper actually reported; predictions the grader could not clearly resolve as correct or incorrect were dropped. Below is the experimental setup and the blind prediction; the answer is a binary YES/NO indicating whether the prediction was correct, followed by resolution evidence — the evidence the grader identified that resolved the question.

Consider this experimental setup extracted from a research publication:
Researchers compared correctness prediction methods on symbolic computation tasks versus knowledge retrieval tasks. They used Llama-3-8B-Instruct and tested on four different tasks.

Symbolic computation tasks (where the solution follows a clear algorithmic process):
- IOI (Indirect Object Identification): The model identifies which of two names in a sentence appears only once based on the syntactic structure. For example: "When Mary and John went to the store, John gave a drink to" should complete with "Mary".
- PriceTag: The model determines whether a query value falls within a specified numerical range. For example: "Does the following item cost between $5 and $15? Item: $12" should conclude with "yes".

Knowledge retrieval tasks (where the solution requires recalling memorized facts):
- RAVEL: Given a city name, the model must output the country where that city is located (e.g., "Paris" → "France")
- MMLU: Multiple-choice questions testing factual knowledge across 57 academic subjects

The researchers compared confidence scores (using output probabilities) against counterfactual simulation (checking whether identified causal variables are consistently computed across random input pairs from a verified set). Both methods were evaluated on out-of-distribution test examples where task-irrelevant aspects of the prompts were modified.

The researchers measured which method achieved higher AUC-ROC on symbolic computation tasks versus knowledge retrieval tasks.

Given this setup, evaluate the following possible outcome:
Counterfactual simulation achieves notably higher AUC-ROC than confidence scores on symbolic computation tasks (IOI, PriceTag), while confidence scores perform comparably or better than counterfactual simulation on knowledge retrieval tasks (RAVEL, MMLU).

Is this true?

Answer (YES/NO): YES